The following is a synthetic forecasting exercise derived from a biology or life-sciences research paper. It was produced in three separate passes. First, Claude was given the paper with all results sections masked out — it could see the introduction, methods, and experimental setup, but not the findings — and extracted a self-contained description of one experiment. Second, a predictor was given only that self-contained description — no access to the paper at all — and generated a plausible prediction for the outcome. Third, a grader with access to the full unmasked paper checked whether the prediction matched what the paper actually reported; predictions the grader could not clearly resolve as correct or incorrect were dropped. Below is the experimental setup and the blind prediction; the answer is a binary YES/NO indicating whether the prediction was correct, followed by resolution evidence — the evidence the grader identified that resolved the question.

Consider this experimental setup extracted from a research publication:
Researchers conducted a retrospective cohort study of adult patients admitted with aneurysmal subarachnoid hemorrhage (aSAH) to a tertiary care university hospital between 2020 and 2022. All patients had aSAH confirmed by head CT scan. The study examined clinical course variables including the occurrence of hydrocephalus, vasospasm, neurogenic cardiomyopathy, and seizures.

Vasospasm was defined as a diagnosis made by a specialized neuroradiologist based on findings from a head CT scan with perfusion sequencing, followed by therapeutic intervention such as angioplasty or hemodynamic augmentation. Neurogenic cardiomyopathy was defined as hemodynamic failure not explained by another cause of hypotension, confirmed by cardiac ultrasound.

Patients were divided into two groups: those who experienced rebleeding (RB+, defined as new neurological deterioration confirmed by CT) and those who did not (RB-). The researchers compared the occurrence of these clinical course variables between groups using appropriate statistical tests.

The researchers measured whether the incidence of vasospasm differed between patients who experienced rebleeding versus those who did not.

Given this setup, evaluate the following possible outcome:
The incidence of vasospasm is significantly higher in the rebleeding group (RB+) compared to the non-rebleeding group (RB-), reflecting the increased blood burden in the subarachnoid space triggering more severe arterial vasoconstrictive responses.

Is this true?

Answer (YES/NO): NO